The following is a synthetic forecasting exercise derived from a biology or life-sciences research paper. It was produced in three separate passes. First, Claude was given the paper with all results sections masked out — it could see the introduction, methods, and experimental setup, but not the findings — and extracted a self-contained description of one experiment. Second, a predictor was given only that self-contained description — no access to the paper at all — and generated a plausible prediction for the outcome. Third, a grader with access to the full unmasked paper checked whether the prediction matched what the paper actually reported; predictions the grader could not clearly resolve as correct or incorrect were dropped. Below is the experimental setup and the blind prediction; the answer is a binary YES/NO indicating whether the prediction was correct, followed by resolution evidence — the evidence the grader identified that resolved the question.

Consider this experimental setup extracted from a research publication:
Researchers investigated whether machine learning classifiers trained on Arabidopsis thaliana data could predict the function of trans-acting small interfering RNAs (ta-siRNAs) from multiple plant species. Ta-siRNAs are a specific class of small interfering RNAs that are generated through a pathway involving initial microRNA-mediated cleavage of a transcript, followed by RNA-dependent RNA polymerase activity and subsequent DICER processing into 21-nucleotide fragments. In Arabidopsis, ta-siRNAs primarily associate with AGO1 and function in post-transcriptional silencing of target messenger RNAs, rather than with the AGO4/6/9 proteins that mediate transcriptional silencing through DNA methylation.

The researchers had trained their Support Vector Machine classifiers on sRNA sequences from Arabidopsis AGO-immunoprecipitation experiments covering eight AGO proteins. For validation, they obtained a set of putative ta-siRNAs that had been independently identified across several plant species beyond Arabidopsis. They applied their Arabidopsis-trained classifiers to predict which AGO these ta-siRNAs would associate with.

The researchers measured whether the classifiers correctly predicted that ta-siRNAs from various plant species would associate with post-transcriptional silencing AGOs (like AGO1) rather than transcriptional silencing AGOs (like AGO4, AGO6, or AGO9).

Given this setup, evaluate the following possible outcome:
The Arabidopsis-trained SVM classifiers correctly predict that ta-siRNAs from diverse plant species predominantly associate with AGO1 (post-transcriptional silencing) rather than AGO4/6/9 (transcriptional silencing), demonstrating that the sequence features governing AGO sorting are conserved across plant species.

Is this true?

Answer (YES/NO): YES